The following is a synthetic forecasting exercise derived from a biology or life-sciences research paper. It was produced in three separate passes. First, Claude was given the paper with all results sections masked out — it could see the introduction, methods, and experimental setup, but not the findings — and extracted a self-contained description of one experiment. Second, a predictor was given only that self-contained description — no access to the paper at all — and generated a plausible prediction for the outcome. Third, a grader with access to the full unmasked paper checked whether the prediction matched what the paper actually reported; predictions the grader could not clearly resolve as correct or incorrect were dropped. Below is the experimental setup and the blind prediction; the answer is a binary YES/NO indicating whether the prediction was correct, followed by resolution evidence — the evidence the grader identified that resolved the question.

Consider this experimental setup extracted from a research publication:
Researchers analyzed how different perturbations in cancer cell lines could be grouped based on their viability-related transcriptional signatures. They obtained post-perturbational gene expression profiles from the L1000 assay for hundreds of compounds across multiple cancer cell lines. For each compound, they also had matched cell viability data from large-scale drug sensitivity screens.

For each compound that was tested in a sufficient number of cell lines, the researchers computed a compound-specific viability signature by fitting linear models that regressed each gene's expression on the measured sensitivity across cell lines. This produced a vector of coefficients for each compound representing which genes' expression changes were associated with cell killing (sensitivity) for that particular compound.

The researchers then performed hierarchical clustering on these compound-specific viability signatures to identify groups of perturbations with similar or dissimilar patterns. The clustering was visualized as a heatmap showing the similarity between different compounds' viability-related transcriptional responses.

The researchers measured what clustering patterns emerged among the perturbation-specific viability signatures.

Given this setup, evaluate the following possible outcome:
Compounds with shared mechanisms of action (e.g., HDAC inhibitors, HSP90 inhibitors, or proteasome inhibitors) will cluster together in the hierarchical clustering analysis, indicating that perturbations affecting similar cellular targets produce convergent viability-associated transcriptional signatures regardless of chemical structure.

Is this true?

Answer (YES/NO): NO